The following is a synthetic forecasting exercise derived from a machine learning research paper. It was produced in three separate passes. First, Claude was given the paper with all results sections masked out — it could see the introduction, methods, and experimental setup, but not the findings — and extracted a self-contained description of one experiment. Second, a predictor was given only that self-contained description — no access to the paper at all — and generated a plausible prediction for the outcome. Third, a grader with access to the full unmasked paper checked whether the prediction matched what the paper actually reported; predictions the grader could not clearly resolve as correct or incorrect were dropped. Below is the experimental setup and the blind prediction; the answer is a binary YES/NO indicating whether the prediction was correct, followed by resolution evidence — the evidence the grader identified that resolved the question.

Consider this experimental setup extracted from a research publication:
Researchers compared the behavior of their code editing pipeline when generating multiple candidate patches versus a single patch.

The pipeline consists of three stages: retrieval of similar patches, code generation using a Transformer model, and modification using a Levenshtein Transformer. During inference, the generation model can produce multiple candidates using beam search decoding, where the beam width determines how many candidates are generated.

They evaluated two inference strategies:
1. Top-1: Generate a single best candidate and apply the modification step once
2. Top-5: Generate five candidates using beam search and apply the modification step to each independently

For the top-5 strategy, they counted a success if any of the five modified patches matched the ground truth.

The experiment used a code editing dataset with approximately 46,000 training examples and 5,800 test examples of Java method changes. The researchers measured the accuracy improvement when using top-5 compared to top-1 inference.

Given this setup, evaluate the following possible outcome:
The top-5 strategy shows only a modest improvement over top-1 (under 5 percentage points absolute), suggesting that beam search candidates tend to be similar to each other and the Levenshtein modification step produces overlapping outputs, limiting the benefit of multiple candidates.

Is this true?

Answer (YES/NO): NO